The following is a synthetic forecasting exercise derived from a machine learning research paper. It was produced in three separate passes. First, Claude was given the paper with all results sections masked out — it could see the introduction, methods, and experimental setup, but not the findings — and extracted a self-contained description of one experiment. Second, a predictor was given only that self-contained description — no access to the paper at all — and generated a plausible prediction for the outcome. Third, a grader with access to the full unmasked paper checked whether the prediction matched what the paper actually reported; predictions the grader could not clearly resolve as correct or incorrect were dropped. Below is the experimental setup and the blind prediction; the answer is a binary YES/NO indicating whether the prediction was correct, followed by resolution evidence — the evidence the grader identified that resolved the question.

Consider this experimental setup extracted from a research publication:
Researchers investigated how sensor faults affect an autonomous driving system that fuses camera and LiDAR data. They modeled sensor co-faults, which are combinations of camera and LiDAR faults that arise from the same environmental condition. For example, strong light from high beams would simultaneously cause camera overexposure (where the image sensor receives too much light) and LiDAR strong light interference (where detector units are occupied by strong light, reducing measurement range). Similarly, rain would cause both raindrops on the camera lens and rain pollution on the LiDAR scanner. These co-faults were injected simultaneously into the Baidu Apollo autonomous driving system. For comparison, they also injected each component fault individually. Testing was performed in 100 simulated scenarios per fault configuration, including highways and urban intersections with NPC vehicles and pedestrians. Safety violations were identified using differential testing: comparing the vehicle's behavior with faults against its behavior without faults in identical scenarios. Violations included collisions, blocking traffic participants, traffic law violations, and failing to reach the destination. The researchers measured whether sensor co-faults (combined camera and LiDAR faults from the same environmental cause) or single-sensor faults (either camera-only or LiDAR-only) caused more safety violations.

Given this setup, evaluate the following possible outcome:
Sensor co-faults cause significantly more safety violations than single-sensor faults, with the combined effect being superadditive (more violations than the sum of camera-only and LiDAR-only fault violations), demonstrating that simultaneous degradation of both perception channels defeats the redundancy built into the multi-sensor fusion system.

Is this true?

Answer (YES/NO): NO